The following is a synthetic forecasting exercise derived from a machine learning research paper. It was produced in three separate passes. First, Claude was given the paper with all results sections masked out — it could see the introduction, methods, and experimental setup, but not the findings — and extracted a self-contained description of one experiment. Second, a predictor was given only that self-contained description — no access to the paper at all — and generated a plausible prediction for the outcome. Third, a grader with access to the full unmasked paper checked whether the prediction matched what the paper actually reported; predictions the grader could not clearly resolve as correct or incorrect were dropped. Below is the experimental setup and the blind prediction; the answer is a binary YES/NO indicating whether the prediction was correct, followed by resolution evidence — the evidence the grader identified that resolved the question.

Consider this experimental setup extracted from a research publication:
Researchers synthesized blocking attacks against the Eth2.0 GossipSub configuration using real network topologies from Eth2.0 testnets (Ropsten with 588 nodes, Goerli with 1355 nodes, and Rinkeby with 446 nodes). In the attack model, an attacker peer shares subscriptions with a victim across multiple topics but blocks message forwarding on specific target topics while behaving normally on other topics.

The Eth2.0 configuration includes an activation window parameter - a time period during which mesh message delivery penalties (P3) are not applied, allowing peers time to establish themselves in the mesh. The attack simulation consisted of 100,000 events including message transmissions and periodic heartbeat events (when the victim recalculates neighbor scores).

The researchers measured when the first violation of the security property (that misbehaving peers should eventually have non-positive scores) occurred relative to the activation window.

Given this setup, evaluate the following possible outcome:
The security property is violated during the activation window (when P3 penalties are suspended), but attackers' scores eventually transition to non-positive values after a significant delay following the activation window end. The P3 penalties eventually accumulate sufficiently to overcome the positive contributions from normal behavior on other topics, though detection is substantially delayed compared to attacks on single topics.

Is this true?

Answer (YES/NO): NO